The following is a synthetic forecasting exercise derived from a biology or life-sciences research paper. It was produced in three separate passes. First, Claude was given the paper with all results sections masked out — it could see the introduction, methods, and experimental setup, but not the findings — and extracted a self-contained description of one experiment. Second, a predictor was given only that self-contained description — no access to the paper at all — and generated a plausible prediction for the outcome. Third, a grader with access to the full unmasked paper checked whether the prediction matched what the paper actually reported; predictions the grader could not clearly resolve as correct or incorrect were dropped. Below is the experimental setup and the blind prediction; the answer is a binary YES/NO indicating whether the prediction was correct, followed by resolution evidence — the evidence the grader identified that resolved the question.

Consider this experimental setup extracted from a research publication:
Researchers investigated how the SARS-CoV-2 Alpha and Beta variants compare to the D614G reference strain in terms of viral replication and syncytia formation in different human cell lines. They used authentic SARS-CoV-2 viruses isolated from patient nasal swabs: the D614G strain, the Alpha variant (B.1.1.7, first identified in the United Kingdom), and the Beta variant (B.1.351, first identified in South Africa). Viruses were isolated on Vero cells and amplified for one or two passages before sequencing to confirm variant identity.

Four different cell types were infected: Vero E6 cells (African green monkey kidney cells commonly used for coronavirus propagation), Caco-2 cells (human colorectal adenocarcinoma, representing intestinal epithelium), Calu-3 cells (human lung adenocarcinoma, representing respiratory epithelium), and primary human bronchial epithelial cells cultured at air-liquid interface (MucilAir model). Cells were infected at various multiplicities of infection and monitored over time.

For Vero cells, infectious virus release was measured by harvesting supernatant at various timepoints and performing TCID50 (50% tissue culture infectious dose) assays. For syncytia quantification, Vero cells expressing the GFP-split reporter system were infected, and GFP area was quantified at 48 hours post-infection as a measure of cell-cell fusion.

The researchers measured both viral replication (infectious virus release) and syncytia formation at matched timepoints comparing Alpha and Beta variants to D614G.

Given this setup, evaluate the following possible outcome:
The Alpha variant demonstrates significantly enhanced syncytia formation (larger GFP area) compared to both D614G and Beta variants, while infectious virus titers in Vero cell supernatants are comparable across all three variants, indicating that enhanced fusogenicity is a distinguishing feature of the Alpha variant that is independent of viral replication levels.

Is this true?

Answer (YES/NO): NO